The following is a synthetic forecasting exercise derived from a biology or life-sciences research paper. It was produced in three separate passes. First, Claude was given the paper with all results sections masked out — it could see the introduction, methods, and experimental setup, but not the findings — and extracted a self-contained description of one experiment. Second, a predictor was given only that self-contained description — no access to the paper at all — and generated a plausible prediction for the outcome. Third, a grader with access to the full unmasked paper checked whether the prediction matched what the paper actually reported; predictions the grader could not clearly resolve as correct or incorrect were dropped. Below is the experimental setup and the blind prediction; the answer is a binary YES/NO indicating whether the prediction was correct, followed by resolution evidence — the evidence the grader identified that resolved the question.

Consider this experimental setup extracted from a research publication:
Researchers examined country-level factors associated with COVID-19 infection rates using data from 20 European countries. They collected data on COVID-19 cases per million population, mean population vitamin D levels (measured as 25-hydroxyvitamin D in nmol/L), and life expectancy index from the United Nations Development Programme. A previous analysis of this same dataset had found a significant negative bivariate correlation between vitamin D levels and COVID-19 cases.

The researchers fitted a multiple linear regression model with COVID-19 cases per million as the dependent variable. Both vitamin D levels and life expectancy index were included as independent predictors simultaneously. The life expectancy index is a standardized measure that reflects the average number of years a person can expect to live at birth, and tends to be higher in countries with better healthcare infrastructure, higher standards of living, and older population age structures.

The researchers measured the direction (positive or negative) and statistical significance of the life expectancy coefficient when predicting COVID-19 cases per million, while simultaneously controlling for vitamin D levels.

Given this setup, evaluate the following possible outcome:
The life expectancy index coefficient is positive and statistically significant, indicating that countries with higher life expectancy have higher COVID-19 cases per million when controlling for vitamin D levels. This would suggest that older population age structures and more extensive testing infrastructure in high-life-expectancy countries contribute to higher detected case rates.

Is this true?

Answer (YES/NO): YES